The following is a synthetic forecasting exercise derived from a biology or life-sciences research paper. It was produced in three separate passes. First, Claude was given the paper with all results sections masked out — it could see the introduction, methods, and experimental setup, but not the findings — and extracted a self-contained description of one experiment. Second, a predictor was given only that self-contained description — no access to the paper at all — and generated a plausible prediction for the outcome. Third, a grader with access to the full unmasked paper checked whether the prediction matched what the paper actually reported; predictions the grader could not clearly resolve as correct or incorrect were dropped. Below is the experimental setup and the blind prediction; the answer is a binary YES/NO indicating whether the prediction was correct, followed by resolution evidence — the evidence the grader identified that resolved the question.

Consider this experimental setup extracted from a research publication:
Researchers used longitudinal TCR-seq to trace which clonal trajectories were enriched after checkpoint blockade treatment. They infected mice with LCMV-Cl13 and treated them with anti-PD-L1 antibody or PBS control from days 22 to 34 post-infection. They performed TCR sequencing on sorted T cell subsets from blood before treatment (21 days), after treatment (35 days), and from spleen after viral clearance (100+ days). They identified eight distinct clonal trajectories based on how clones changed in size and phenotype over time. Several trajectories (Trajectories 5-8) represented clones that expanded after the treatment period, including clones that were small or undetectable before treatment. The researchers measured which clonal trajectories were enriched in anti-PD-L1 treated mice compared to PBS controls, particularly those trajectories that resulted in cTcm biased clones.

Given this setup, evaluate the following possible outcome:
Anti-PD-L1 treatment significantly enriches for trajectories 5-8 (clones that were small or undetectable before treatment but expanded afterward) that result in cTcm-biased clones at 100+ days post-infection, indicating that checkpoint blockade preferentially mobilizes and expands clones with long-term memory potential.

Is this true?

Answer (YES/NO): NO